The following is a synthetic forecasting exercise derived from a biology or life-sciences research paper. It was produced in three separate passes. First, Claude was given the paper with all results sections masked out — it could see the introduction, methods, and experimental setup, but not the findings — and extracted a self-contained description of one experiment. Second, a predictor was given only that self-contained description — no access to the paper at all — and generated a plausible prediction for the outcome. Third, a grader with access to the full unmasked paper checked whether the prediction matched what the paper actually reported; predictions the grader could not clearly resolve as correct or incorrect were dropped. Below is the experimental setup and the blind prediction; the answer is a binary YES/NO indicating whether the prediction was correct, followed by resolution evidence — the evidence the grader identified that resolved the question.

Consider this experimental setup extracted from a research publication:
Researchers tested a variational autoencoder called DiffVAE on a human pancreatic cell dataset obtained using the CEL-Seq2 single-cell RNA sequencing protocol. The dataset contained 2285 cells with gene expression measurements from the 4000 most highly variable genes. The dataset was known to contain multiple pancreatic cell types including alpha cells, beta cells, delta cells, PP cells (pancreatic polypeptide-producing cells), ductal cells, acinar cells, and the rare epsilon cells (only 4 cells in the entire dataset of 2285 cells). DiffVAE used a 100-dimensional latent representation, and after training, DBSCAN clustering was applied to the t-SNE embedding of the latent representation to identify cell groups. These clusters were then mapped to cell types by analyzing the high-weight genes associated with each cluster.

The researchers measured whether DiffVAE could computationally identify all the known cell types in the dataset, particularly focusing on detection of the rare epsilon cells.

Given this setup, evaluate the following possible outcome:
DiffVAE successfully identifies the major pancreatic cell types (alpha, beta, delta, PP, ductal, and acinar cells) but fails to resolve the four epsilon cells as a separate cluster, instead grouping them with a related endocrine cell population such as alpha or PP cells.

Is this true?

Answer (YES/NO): NO